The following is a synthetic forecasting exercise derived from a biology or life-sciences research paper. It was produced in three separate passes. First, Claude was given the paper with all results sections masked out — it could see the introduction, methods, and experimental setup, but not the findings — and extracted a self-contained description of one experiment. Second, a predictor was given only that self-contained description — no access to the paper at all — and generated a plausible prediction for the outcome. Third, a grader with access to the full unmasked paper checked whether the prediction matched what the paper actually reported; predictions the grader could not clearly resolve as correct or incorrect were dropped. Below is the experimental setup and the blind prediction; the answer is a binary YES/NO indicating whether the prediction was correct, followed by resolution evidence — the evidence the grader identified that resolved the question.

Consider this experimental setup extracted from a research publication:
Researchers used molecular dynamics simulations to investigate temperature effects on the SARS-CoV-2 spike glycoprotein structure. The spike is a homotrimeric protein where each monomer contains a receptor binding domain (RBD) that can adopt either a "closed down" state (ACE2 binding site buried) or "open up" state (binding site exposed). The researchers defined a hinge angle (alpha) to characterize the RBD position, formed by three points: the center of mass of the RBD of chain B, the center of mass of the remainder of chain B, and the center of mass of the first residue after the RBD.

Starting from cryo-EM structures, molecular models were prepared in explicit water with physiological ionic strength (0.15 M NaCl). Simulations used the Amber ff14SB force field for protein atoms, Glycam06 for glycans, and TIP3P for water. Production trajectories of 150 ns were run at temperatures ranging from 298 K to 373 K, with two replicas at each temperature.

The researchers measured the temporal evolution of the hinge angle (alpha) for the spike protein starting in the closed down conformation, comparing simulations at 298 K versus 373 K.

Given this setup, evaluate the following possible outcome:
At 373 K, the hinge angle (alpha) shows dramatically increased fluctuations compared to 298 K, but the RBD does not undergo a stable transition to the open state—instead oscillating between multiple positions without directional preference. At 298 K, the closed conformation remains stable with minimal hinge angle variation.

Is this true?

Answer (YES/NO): NO